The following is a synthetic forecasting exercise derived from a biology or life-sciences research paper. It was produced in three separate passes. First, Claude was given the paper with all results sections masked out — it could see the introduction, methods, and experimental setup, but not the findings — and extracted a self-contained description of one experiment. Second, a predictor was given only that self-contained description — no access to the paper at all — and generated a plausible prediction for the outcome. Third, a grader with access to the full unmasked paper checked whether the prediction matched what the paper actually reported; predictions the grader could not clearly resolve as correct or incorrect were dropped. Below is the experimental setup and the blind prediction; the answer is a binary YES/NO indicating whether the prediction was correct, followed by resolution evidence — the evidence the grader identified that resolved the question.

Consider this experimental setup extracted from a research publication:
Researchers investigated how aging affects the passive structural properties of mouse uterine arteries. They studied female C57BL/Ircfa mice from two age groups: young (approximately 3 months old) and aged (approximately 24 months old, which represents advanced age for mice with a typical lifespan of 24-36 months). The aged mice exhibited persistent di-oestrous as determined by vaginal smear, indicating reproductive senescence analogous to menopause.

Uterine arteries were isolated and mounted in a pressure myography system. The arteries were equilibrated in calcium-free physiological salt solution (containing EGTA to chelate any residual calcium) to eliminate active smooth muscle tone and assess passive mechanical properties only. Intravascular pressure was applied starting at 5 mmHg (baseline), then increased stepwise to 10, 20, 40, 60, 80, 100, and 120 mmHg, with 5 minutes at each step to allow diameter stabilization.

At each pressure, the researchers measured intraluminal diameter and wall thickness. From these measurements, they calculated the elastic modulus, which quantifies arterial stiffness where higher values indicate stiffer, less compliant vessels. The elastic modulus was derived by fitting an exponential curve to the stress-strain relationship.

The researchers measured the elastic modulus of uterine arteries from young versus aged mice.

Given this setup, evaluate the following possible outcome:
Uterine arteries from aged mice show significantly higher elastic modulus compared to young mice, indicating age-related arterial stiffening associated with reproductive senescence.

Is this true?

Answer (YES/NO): NO